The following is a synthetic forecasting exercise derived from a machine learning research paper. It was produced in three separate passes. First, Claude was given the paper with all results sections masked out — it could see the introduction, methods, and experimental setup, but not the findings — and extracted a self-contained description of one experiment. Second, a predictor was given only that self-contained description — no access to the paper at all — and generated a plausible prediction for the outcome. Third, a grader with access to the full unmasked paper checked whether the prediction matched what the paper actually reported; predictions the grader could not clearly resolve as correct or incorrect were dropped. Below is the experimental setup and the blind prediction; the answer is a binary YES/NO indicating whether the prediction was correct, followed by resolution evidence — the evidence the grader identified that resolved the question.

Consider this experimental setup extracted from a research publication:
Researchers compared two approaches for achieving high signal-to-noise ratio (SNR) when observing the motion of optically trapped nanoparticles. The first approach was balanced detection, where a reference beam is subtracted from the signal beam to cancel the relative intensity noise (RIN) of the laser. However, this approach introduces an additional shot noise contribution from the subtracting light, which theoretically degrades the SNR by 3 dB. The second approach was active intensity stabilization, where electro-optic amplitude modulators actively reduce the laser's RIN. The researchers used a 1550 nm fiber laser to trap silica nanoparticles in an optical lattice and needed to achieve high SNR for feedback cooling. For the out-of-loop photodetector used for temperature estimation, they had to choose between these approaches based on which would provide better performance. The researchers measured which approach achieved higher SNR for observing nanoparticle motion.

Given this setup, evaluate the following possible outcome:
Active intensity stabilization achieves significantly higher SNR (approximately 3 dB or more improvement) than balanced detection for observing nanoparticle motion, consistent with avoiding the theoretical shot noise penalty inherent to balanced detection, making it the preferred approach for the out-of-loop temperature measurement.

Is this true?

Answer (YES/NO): NO